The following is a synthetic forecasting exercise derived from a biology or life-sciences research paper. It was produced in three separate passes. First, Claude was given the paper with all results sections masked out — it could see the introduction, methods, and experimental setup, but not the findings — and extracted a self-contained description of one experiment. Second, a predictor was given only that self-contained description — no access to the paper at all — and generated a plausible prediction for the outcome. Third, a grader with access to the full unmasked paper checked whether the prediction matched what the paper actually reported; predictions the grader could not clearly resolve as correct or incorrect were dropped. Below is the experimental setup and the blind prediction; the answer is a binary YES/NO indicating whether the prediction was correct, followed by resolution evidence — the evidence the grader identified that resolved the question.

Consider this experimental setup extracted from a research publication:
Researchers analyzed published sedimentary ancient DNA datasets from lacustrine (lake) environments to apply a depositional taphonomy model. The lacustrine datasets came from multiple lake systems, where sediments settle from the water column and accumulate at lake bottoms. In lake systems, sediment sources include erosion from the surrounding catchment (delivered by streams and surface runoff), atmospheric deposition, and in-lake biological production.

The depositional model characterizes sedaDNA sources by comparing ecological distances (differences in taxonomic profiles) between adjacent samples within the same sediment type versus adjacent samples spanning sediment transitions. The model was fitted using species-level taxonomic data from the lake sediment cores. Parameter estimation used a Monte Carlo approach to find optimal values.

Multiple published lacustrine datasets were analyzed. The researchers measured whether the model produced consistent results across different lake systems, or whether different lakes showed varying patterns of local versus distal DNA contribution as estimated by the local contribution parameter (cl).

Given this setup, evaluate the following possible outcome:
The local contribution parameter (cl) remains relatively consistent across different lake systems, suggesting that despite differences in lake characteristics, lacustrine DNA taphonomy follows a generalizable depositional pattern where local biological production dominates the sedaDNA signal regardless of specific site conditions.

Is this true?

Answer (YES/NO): NO